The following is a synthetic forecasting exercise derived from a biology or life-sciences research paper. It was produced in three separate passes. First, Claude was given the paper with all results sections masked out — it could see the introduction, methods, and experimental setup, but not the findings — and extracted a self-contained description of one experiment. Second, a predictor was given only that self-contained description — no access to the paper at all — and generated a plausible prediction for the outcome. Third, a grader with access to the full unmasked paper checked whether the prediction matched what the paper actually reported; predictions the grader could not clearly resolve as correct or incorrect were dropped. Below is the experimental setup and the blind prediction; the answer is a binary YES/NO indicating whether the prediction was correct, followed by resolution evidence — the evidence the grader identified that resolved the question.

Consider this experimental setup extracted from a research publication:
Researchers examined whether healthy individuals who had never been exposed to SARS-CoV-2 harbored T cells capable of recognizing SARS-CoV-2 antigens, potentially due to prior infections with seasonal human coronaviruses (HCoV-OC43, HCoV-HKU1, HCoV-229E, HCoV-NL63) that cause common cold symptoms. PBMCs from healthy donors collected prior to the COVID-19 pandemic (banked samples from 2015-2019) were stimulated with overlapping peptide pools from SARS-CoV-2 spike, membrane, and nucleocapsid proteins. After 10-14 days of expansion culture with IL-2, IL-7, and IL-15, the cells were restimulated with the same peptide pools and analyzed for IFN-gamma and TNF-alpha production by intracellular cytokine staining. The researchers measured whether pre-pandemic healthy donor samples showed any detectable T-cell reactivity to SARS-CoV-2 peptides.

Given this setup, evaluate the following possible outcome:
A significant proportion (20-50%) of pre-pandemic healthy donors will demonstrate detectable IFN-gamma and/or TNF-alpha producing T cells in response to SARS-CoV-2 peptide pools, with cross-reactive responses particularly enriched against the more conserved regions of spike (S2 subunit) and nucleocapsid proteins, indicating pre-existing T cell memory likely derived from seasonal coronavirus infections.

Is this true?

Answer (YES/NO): NO